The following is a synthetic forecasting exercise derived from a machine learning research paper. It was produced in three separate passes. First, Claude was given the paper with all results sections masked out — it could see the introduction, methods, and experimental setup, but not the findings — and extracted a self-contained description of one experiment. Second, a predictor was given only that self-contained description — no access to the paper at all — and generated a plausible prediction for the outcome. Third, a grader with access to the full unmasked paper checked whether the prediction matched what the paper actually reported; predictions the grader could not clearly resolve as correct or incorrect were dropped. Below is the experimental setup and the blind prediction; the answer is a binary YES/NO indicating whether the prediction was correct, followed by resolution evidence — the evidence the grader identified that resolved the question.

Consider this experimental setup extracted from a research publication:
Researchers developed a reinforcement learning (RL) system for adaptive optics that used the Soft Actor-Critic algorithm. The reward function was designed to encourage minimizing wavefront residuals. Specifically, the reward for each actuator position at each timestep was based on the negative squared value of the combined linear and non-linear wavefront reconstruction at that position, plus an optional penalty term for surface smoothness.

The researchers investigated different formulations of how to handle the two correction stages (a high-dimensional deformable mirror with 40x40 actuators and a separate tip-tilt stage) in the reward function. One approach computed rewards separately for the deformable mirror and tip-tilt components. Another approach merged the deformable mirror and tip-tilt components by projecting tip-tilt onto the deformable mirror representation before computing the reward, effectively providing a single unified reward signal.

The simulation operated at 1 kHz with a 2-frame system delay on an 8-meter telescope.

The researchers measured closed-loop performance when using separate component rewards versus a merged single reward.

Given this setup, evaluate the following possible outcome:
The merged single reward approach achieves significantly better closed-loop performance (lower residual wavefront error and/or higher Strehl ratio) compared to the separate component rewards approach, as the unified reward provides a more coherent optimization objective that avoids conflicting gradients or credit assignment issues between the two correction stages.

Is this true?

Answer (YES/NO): YES